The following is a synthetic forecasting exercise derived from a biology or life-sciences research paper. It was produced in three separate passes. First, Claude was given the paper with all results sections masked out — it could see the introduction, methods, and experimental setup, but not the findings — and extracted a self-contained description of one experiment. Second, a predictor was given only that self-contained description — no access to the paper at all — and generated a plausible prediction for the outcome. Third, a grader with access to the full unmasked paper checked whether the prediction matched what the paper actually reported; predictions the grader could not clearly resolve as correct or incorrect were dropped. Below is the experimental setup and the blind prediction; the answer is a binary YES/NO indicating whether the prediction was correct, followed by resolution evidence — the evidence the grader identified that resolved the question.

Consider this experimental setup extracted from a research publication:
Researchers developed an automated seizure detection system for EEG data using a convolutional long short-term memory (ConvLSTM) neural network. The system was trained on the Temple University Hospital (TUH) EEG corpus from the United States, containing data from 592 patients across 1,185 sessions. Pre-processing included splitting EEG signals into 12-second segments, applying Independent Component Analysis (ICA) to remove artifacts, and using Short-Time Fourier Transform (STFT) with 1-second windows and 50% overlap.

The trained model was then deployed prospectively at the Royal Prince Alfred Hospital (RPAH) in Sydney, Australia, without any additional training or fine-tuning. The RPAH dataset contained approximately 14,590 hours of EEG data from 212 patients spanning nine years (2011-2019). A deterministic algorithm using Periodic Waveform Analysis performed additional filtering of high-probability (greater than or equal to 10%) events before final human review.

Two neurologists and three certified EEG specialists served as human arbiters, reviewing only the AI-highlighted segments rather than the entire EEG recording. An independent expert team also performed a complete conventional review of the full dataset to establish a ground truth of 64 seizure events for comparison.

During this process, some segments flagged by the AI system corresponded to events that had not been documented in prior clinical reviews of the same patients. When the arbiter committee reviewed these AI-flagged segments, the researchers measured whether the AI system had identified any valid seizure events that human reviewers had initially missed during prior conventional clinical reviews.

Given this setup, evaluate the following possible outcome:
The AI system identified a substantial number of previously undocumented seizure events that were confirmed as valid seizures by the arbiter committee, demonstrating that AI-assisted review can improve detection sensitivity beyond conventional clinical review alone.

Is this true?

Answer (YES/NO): YES